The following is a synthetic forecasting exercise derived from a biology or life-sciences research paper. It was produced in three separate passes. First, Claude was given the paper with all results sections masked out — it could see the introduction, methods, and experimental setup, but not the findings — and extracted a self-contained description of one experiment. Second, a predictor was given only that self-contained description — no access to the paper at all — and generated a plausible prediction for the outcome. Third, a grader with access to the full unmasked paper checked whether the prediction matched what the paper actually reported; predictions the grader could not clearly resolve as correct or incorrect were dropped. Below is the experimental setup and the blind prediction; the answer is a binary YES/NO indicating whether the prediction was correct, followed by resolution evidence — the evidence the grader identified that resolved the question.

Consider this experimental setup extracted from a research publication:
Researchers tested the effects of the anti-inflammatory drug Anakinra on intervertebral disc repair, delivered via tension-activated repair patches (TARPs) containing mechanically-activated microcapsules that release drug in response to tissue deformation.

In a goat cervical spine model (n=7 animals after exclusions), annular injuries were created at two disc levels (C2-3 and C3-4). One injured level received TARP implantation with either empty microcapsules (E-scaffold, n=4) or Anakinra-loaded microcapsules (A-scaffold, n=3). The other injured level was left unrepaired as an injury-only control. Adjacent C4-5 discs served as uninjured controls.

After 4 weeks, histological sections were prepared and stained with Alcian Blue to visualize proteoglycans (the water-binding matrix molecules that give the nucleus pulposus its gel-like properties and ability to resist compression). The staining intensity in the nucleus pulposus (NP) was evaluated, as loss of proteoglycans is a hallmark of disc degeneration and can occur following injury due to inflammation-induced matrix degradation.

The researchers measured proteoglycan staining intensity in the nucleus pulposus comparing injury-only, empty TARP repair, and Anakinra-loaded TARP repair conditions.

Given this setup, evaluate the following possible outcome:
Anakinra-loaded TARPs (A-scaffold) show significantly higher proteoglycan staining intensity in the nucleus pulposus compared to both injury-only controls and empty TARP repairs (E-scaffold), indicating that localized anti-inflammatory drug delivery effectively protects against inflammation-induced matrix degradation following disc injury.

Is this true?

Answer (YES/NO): NO